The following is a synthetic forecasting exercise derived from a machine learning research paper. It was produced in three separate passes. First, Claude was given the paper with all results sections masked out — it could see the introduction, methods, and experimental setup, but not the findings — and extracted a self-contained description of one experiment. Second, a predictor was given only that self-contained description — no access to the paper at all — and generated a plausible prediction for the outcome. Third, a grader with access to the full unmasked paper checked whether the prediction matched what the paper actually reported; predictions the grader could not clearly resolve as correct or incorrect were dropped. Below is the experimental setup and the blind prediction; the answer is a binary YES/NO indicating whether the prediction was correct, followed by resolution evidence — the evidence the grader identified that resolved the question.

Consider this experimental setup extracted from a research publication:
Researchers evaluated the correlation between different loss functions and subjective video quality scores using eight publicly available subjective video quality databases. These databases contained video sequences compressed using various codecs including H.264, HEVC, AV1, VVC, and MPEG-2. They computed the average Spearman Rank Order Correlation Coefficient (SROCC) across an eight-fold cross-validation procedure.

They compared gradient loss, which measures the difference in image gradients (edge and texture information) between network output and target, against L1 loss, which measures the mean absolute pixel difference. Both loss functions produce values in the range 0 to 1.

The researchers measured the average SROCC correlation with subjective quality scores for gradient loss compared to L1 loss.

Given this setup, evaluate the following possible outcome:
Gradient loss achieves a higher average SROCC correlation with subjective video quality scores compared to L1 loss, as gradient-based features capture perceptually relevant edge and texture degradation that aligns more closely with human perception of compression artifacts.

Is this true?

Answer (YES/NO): NO